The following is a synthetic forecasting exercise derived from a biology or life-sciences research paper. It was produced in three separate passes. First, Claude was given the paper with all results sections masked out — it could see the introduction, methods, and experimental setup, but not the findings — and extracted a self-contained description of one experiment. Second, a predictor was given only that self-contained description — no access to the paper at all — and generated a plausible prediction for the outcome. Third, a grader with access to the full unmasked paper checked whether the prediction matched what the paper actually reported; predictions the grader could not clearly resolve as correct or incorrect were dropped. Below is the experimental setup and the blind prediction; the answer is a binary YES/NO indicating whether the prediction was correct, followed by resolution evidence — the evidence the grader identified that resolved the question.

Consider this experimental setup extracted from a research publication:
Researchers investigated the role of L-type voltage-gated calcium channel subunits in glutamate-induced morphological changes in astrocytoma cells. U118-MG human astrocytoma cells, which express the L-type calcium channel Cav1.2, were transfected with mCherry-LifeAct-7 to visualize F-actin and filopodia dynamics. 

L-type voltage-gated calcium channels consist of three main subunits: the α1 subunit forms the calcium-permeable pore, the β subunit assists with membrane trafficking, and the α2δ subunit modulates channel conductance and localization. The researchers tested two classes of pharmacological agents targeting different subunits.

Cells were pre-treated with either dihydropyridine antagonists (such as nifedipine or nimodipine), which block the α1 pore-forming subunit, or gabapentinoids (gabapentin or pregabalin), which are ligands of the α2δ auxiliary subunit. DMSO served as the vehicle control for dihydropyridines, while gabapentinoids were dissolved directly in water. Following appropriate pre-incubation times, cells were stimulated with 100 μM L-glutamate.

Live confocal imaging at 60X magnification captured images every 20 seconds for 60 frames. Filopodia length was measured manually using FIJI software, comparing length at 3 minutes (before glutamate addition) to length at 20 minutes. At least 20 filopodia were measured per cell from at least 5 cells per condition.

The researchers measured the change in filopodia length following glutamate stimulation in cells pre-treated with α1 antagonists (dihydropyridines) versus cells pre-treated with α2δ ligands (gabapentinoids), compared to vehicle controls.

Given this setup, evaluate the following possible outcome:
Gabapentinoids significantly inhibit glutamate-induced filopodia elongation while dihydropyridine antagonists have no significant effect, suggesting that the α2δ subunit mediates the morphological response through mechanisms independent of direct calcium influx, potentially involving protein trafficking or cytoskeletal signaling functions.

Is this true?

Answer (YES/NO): NO